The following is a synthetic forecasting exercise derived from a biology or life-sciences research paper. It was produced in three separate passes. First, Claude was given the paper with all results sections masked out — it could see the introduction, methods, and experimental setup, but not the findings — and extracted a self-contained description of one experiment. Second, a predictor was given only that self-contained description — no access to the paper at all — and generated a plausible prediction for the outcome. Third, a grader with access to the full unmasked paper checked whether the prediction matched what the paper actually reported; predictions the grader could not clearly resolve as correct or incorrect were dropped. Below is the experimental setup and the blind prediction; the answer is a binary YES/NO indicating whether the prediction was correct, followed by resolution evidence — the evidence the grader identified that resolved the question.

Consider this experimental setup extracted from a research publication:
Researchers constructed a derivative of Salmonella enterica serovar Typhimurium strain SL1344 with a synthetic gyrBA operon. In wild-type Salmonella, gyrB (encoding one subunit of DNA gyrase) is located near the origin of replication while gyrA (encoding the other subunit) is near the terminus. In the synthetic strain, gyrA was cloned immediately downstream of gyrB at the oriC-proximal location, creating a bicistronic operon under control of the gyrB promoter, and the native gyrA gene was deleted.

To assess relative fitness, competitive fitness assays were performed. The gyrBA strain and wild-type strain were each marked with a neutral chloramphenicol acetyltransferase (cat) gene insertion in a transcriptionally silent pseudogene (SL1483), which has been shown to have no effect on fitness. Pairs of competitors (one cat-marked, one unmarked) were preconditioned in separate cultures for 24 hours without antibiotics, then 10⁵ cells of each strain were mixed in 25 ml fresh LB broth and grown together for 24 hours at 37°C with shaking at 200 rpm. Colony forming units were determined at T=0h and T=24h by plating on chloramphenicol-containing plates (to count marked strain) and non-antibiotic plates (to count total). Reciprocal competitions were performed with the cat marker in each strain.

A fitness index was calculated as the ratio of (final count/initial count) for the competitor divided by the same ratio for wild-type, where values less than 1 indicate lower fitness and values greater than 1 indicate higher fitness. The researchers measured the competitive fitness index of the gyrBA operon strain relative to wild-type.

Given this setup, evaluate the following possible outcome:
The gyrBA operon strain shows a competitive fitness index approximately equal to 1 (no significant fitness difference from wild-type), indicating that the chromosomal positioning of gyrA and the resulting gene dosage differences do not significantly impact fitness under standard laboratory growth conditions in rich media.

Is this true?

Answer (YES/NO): YES